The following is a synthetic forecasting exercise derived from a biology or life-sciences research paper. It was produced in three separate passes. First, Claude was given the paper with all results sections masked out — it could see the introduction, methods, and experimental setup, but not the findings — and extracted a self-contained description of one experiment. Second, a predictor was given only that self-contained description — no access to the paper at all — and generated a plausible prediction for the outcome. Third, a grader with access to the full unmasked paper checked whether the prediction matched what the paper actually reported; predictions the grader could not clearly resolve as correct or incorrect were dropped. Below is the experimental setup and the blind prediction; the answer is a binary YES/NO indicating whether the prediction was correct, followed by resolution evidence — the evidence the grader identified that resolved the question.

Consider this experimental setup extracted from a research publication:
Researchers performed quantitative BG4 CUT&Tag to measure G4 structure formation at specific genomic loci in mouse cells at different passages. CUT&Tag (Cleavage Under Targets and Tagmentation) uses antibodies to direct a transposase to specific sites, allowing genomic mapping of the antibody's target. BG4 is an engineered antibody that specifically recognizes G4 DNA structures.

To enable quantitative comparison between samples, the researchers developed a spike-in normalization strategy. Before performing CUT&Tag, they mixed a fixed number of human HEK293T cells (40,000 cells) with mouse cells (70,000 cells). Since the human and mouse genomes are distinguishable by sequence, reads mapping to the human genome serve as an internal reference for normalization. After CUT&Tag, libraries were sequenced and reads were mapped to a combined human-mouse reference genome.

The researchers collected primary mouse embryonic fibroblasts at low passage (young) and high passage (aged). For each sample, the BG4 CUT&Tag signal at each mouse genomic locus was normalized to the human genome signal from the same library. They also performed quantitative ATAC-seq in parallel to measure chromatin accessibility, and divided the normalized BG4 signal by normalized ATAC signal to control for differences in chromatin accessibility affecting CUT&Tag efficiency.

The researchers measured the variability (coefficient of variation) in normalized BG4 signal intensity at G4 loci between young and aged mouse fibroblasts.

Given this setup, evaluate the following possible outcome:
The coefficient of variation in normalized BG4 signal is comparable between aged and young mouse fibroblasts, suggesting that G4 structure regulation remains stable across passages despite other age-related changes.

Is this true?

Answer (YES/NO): NO